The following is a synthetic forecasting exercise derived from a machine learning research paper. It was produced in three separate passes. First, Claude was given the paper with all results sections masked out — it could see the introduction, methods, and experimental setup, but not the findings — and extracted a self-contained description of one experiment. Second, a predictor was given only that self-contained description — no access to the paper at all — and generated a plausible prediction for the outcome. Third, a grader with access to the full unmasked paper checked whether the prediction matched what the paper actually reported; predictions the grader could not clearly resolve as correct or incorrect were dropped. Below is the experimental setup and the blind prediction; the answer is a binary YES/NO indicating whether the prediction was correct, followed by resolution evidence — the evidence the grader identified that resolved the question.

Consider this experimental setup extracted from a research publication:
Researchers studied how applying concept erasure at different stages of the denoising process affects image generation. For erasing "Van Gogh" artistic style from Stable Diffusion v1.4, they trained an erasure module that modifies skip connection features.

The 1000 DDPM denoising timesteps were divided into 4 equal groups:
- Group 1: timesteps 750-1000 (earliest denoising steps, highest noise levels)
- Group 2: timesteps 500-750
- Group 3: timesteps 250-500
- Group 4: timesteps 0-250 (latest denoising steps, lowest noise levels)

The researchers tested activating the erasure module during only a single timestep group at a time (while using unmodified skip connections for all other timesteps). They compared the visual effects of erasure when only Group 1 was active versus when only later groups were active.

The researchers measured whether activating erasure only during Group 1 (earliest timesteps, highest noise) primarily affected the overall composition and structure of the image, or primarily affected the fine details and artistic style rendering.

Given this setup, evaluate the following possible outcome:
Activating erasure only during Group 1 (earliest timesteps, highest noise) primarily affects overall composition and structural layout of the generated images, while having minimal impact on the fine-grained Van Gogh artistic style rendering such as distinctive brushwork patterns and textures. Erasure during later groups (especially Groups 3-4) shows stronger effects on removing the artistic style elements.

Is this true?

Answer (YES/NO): NO